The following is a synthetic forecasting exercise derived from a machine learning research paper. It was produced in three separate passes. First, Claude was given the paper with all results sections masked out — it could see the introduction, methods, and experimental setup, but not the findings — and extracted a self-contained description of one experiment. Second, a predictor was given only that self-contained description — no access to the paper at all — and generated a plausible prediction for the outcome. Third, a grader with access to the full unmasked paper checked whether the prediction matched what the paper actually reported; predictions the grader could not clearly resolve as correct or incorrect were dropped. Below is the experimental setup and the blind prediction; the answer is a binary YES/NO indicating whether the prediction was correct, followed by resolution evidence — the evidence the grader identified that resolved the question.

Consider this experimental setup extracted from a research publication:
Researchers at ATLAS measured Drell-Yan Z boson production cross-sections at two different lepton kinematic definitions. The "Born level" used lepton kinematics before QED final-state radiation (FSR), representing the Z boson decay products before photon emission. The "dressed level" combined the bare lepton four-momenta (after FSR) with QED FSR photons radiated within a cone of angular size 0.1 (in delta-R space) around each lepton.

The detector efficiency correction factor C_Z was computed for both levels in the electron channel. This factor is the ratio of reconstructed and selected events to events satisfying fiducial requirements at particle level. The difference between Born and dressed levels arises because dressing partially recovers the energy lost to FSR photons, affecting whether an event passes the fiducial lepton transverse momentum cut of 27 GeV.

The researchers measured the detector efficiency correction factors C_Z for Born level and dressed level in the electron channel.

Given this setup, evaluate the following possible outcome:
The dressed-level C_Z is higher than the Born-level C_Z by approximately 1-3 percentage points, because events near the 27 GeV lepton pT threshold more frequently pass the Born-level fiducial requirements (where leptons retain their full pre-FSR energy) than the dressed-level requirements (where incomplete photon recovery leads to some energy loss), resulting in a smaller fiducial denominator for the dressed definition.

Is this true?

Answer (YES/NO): YES